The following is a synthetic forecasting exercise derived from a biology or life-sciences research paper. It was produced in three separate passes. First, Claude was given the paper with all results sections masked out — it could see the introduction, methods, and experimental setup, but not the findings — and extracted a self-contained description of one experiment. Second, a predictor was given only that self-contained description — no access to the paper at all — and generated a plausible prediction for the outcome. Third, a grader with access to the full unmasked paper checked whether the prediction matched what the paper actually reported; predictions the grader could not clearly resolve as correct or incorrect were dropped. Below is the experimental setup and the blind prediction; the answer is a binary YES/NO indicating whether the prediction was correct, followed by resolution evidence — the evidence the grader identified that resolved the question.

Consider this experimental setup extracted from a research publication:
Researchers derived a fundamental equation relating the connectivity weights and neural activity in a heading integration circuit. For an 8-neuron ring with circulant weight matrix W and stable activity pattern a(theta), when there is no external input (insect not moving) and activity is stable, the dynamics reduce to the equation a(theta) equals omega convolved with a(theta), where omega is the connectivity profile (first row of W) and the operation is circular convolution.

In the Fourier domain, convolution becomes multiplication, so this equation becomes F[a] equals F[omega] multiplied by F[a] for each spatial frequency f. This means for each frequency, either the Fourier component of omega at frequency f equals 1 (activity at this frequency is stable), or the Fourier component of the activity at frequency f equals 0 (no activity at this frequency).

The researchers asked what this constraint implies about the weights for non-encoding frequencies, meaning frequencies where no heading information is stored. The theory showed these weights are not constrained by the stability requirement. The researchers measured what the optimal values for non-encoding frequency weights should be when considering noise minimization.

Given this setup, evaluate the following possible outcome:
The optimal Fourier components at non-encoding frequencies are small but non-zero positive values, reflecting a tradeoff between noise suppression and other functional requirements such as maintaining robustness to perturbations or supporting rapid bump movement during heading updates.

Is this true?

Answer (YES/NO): NO